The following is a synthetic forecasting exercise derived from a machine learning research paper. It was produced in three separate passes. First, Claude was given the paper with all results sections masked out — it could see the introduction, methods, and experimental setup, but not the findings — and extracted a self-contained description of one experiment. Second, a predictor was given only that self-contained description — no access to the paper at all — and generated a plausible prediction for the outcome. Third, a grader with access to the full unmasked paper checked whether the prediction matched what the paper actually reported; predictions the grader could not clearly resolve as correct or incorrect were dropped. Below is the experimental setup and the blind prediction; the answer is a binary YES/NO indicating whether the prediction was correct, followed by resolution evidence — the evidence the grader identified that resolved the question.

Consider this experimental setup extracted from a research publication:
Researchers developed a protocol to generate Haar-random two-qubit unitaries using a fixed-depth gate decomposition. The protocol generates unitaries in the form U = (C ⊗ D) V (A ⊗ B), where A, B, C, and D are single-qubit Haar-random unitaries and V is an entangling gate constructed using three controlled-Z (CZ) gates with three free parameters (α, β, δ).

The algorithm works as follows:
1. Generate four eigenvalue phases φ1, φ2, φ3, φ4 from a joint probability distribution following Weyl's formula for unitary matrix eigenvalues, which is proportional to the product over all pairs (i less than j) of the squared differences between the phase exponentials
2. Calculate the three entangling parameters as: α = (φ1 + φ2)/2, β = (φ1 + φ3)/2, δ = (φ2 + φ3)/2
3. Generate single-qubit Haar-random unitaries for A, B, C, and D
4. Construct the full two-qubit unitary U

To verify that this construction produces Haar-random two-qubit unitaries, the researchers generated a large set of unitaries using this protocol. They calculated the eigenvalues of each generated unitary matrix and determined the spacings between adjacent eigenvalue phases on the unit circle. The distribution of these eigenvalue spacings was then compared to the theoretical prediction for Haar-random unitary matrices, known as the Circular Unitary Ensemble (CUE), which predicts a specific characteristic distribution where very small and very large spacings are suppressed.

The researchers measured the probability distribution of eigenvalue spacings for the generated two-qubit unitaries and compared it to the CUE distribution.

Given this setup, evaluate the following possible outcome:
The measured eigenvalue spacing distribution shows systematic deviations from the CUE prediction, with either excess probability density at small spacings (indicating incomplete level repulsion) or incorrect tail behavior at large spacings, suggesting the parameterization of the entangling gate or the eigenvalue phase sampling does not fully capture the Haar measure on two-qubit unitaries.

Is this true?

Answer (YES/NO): NO